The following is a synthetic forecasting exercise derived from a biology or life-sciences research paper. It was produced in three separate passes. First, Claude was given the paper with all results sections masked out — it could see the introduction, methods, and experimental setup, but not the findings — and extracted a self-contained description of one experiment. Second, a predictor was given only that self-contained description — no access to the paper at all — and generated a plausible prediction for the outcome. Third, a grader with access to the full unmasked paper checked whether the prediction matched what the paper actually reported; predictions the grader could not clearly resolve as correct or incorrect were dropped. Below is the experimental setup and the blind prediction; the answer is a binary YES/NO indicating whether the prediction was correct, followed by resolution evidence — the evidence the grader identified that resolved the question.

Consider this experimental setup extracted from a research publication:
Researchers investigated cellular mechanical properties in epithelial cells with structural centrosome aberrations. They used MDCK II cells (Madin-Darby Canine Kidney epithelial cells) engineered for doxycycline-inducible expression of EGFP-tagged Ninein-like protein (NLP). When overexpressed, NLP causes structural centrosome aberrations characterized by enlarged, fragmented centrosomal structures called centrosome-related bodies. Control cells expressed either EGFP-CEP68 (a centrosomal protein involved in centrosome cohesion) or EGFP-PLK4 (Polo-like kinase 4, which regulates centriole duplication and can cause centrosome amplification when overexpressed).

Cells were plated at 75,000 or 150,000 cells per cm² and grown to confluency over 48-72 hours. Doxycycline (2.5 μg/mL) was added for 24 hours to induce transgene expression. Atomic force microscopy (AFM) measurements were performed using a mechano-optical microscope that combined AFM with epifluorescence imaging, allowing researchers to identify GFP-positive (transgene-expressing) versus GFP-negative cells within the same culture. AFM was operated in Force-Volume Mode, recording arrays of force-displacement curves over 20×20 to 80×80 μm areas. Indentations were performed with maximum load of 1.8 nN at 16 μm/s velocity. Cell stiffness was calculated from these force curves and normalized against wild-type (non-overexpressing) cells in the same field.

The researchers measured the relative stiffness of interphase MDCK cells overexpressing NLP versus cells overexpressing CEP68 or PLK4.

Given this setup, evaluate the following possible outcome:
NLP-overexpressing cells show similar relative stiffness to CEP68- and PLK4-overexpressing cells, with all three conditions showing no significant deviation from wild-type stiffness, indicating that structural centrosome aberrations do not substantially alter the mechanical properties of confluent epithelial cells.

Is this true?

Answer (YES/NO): NO